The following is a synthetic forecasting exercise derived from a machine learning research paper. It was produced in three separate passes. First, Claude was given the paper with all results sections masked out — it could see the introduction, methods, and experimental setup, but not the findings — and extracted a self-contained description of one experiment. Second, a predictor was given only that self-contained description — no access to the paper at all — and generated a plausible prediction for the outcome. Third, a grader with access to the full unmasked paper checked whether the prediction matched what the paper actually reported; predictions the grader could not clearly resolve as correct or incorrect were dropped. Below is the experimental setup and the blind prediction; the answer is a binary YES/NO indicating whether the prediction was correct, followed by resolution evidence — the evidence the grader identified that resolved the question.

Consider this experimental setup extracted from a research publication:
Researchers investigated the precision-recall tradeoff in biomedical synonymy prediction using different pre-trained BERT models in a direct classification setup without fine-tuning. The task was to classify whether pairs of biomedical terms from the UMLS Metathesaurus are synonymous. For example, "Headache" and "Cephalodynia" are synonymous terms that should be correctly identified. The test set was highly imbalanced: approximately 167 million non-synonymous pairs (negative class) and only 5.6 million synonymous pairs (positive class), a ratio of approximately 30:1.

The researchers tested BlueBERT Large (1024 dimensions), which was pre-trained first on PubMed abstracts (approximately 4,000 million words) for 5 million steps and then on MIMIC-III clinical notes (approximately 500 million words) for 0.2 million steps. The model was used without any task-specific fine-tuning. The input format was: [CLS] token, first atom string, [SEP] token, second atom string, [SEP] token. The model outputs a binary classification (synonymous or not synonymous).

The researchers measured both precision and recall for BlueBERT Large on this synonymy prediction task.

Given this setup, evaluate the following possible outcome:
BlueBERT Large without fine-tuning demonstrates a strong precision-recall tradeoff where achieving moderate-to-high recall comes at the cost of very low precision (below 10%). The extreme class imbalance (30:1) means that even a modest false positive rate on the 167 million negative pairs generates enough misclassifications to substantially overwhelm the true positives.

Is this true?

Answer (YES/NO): NO